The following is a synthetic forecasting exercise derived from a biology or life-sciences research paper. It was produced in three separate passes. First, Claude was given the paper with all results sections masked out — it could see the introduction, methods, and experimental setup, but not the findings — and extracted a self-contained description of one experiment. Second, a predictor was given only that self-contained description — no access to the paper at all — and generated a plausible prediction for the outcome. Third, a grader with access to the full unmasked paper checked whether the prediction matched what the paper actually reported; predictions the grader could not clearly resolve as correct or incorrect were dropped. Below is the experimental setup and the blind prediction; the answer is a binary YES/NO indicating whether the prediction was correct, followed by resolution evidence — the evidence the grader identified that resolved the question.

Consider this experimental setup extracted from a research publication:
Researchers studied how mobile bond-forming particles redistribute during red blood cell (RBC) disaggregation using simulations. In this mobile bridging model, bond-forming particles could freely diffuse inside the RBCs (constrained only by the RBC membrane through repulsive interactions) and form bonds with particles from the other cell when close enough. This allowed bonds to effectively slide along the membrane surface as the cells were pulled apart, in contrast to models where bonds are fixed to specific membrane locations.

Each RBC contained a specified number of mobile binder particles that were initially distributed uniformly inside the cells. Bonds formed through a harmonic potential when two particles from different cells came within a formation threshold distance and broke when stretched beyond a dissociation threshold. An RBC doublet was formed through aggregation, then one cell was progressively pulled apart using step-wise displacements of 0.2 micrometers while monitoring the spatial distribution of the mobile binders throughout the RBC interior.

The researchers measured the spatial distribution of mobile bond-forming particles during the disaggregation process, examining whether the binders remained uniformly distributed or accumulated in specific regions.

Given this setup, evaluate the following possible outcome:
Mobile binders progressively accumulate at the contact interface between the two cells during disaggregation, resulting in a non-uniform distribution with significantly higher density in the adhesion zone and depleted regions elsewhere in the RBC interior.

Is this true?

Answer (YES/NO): YES